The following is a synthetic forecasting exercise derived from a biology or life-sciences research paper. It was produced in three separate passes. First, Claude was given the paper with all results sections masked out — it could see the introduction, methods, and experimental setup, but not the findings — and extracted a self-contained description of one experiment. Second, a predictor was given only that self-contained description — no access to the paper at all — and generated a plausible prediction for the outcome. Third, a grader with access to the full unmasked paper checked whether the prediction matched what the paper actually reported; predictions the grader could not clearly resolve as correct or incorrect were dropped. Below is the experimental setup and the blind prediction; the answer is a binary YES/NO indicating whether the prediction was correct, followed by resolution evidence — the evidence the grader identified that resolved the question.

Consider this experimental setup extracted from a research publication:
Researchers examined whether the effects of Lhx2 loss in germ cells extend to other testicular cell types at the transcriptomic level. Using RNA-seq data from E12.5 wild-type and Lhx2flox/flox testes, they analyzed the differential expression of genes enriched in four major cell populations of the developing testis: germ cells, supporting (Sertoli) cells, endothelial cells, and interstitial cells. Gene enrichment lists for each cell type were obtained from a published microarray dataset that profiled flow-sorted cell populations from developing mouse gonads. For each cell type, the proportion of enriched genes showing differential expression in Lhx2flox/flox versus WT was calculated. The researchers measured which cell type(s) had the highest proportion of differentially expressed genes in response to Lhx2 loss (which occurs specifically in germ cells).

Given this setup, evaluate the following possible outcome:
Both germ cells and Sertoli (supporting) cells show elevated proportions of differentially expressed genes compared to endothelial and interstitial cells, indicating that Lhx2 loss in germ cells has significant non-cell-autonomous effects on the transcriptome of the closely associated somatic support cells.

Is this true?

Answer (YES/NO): NO